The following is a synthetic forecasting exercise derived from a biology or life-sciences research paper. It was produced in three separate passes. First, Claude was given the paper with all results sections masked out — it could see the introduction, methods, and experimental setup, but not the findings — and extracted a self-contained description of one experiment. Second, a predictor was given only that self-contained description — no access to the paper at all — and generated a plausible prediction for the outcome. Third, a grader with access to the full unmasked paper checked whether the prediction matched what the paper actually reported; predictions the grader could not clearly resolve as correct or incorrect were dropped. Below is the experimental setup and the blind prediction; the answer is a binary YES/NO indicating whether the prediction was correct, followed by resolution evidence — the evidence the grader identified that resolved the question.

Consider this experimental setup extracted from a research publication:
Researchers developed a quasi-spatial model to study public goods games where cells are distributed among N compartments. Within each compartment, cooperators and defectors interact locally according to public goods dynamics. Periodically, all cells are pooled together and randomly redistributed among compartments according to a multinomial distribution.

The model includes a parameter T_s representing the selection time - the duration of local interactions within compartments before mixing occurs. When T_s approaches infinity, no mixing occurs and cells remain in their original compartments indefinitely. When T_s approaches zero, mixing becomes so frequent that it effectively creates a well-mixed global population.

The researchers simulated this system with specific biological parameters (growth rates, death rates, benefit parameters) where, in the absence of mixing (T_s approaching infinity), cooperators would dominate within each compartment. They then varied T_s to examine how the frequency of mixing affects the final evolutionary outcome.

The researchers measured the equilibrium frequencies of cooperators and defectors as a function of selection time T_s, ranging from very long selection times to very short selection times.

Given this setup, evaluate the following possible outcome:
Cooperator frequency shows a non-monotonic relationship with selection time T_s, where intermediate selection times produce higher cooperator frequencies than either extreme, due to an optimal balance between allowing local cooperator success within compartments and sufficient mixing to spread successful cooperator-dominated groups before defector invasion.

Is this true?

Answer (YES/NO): NO